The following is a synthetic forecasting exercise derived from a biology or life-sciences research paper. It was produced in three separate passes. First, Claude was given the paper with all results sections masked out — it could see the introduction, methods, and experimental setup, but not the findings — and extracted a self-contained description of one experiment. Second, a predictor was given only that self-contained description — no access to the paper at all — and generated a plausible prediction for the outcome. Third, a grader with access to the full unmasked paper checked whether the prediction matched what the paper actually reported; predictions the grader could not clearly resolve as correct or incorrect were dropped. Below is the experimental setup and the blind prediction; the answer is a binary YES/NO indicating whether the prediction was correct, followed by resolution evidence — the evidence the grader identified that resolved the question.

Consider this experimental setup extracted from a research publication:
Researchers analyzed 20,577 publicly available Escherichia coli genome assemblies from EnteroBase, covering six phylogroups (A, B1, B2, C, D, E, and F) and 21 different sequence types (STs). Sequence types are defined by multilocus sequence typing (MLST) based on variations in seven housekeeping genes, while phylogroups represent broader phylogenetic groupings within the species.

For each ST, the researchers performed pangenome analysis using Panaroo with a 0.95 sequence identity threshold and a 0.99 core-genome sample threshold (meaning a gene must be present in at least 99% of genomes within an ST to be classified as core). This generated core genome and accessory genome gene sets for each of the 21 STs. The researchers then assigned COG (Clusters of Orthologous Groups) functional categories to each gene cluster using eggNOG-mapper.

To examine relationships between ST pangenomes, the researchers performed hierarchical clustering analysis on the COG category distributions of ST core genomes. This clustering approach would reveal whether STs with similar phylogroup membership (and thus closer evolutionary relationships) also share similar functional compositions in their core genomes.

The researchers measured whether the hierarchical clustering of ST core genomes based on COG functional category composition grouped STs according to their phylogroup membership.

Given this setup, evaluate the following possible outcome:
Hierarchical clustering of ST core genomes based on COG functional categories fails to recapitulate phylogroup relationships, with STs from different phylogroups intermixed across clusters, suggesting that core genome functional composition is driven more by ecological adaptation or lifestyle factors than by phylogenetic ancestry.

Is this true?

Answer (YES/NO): YES